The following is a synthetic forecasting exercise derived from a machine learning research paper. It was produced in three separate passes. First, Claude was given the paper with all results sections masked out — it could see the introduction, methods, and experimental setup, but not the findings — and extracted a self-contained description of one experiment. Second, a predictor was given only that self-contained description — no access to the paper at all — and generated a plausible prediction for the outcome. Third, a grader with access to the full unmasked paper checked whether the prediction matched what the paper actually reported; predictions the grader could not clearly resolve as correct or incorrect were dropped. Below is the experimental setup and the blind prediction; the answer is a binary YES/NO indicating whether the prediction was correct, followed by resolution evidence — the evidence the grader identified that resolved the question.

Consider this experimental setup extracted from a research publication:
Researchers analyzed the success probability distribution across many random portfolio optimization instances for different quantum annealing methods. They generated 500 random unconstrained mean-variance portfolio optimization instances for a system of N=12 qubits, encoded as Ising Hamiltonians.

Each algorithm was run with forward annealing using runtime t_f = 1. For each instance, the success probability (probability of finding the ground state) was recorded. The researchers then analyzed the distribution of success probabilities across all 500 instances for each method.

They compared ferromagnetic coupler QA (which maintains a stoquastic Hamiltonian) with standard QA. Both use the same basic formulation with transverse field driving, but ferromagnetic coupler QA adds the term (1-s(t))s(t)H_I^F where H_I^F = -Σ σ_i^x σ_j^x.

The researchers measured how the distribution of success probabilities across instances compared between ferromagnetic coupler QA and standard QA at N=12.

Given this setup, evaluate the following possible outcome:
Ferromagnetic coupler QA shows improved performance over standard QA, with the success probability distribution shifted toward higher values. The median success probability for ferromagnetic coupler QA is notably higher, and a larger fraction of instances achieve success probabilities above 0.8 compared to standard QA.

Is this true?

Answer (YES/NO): NO